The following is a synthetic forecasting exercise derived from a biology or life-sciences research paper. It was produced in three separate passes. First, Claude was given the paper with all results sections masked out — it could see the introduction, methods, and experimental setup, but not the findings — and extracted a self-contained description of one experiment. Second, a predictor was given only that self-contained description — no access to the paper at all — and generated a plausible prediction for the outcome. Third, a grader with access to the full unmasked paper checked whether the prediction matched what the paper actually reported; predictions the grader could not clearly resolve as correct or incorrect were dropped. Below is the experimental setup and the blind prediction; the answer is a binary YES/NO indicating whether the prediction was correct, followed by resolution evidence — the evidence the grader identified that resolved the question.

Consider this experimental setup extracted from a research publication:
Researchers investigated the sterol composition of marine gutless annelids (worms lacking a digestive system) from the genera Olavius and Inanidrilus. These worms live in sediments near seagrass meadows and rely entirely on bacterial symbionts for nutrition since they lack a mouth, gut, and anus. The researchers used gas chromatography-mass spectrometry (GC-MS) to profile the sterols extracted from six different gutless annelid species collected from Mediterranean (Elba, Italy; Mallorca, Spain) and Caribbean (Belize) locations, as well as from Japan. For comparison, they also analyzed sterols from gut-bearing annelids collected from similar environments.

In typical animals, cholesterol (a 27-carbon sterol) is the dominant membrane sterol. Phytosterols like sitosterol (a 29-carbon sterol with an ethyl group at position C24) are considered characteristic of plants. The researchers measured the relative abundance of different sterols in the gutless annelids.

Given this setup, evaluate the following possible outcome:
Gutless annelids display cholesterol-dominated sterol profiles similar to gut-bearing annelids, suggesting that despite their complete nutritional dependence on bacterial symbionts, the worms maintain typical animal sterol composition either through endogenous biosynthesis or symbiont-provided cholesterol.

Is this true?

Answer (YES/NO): NO